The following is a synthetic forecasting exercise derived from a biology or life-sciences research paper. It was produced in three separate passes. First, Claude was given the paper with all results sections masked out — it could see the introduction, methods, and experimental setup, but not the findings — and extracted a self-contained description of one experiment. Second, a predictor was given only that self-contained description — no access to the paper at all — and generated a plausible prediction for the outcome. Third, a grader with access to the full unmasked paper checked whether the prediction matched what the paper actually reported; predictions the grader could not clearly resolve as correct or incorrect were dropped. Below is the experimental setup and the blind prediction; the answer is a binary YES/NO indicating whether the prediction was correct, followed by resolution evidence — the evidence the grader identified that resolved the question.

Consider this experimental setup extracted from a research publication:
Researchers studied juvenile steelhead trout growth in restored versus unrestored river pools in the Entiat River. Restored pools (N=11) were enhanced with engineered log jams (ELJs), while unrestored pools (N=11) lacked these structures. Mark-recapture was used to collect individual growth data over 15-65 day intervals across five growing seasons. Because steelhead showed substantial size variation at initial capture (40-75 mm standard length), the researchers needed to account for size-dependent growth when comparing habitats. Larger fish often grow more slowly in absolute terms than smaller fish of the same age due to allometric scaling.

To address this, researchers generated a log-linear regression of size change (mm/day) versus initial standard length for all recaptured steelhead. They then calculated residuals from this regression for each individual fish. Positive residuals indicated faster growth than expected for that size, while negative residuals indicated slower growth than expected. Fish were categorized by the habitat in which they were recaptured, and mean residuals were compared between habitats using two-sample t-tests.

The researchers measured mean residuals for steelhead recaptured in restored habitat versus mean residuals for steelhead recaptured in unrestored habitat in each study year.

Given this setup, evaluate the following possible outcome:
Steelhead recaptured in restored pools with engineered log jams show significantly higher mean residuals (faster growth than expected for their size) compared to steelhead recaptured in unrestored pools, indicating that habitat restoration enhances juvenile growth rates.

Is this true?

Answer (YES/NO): NO